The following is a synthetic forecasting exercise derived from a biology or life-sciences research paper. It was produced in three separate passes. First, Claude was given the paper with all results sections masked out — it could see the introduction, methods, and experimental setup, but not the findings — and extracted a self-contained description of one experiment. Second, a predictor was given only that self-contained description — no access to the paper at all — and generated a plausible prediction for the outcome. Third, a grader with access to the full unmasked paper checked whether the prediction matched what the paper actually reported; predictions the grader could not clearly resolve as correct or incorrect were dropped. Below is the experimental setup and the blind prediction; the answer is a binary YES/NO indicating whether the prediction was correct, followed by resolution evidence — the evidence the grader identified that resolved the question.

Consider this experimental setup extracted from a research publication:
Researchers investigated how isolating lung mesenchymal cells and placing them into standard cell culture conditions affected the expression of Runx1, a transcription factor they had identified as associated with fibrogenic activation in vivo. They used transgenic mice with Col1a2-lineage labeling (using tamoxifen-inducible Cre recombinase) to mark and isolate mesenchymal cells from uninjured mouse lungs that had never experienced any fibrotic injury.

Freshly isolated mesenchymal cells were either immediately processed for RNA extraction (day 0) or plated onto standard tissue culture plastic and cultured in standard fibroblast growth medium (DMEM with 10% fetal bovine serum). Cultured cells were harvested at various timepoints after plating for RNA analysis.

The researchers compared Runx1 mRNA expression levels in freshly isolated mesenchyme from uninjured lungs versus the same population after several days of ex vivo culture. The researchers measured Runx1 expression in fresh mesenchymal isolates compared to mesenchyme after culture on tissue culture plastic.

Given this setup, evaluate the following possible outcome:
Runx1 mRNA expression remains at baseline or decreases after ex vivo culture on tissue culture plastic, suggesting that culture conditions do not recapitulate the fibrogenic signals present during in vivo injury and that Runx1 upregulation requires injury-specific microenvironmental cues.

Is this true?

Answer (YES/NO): NO